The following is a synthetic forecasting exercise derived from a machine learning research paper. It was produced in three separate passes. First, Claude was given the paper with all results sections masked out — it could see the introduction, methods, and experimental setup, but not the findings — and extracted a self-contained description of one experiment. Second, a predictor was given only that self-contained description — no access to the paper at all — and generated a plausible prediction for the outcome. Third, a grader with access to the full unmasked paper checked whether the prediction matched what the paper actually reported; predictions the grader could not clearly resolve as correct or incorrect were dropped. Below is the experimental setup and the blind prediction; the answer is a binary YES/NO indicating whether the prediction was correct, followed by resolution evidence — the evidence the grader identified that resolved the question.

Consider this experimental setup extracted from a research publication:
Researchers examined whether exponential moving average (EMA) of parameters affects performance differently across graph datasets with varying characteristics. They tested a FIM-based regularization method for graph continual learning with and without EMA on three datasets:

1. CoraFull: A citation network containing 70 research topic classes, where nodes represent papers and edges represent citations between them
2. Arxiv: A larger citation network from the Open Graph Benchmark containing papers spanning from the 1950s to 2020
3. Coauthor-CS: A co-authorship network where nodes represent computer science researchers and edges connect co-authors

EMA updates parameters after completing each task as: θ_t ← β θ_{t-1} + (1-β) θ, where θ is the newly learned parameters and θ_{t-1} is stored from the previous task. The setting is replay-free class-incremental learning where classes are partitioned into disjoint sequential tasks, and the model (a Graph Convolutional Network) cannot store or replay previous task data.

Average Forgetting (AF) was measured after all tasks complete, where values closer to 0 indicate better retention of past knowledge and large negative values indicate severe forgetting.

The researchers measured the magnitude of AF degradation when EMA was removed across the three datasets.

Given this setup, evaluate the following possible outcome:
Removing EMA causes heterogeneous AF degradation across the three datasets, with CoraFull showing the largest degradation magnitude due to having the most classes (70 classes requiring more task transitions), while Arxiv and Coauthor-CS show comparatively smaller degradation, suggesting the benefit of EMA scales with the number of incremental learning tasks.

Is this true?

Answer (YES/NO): NO